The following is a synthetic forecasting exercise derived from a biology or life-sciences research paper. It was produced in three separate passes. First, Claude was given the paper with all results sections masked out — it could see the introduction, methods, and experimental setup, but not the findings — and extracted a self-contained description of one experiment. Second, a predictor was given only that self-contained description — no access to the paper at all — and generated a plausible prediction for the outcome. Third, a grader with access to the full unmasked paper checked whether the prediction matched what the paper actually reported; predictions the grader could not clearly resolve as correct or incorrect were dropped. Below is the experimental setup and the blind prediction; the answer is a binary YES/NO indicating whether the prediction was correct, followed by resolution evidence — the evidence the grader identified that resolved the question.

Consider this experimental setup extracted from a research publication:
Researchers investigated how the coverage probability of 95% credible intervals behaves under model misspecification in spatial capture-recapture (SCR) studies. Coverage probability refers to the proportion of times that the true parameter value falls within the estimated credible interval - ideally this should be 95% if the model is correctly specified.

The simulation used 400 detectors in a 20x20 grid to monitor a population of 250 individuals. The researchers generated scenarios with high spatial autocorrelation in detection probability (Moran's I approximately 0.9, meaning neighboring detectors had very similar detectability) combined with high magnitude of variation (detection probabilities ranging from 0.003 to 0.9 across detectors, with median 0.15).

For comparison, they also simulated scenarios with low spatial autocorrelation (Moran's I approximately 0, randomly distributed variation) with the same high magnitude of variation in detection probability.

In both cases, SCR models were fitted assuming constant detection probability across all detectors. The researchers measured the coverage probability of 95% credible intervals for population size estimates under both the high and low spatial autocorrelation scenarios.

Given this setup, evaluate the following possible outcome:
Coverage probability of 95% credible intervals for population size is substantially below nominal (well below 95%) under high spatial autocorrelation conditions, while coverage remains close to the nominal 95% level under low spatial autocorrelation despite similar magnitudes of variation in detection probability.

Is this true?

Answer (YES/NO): YES